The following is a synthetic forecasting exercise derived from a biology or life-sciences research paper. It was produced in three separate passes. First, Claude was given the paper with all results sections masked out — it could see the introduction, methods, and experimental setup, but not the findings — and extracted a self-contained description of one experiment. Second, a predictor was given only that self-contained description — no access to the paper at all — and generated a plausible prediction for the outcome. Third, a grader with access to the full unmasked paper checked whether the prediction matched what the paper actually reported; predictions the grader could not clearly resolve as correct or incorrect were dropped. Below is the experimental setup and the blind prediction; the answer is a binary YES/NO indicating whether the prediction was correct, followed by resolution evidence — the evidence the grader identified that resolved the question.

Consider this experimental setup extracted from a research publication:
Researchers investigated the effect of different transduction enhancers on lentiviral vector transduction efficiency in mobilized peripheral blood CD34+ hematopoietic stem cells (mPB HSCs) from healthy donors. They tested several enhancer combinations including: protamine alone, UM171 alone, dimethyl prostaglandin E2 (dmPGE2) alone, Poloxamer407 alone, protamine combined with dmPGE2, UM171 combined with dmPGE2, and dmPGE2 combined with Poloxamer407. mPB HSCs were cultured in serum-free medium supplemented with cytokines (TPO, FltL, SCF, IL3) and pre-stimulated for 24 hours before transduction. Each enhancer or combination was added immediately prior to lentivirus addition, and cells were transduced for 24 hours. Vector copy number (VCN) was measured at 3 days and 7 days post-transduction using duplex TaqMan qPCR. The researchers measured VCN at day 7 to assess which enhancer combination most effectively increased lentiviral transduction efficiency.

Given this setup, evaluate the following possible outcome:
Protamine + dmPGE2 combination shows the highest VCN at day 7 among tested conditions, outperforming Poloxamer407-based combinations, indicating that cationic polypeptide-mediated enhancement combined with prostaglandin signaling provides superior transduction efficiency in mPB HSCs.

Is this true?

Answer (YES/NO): NO